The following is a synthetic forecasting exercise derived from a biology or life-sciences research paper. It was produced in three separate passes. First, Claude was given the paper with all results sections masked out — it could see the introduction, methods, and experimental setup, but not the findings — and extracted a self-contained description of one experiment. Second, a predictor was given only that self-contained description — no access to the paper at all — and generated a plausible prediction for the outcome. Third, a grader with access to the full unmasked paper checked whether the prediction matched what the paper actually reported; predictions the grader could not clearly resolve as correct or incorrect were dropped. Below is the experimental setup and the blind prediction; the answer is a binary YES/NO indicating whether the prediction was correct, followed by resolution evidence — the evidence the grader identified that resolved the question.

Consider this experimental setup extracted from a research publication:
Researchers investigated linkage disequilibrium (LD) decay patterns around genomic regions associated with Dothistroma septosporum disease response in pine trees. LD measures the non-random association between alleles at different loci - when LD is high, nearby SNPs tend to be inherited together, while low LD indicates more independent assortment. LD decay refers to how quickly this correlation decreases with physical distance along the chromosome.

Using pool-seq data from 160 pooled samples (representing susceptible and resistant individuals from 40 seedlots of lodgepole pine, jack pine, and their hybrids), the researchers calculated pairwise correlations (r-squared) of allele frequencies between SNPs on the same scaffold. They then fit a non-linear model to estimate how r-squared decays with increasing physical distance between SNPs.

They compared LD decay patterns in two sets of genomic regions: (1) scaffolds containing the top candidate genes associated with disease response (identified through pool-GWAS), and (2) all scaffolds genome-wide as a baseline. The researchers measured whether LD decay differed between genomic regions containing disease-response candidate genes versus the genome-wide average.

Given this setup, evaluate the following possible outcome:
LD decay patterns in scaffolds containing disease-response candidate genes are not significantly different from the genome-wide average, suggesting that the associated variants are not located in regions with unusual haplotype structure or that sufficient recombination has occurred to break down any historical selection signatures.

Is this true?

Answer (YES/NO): NO